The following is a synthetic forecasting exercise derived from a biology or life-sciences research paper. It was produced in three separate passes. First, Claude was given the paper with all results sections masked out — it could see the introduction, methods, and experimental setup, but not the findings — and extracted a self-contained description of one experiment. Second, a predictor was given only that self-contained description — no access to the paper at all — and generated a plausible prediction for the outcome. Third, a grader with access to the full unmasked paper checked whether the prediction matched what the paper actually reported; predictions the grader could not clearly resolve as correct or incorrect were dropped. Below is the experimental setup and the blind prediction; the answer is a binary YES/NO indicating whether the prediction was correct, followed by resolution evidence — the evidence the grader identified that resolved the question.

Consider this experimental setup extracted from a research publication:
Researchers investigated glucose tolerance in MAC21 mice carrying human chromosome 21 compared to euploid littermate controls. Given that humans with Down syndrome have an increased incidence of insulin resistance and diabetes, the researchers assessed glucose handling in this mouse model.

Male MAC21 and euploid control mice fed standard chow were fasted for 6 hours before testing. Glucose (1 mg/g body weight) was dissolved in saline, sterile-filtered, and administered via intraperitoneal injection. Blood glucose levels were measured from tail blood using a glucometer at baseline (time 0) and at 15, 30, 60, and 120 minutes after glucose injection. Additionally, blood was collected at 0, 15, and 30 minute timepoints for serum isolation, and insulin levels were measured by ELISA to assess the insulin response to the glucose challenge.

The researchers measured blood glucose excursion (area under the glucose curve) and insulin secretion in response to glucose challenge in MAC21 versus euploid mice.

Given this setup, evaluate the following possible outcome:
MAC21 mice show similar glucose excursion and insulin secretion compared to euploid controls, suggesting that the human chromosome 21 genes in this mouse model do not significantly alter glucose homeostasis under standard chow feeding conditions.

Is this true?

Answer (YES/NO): NO